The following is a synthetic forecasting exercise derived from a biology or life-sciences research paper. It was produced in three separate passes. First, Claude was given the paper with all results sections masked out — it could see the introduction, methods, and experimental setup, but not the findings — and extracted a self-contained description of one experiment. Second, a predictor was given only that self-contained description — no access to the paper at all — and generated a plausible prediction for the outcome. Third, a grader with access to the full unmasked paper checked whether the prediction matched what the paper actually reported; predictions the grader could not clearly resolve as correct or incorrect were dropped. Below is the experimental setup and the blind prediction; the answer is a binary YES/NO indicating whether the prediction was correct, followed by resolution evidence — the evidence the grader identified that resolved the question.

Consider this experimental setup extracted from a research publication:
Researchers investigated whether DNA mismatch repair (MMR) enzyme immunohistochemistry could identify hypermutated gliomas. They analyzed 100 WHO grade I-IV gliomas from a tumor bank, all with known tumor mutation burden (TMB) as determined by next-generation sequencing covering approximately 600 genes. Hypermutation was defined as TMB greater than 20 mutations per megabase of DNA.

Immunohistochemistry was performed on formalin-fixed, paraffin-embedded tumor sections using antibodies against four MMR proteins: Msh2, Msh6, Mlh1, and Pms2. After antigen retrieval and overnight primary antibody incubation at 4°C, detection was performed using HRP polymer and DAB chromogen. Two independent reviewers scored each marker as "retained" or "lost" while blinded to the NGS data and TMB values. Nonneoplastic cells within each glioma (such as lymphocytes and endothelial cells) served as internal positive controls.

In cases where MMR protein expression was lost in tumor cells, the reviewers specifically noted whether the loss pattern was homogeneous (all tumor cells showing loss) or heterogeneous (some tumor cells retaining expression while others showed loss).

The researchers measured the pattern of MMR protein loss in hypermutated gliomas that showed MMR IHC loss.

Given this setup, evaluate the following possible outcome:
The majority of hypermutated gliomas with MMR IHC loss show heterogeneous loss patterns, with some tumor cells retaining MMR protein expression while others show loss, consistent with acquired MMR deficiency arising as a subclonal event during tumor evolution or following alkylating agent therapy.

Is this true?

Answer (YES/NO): NO